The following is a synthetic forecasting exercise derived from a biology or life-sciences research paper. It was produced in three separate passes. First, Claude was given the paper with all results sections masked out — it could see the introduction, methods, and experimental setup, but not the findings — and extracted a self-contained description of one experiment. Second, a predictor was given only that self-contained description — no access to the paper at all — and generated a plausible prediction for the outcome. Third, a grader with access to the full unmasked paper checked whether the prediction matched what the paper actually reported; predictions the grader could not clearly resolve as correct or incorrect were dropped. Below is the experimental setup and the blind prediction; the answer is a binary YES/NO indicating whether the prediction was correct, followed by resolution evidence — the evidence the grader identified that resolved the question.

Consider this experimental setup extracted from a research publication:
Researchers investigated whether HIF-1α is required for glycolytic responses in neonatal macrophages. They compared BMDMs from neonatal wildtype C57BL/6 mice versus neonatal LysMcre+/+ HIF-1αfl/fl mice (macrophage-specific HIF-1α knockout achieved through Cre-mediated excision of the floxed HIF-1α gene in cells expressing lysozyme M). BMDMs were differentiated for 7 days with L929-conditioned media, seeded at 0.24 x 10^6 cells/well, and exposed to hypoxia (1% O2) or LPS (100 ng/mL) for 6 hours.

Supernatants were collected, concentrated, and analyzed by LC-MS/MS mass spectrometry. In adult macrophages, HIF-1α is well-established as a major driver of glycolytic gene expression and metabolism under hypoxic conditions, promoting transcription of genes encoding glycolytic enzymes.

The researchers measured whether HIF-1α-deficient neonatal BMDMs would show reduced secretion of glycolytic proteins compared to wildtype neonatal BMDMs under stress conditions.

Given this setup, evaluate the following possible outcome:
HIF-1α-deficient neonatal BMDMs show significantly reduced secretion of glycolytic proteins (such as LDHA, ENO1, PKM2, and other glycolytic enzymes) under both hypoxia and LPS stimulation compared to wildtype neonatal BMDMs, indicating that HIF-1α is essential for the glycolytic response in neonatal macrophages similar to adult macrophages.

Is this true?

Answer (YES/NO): NO